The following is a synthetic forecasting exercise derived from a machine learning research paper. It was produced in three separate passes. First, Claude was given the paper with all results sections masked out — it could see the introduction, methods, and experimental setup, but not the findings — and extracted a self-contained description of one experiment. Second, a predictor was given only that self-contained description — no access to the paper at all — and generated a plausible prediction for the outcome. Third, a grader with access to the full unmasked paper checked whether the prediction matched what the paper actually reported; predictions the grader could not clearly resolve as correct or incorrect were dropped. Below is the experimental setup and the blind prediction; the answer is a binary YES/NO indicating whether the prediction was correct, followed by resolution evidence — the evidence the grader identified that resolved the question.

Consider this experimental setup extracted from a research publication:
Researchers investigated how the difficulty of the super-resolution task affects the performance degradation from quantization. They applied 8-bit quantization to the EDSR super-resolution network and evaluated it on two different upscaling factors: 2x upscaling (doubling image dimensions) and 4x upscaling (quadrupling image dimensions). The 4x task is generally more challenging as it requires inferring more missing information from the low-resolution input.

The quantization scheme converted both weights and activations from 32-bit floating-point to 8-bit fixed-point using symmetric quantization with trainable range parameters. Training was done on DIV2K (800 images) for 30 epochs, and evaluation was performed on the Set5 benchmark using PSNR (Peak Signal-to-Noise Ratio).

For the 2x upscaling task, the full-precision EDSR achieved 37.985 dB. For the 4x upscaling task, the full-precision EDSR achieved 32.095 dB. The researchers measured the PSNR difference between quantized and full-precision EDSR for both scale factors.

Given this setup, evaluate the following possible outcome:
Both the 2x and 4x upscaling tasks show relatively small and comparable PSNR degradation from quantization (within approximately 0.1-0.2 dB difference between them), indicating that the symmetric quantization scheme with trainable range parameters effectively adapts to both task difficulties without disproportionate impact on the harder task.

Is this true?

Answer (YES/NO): NO